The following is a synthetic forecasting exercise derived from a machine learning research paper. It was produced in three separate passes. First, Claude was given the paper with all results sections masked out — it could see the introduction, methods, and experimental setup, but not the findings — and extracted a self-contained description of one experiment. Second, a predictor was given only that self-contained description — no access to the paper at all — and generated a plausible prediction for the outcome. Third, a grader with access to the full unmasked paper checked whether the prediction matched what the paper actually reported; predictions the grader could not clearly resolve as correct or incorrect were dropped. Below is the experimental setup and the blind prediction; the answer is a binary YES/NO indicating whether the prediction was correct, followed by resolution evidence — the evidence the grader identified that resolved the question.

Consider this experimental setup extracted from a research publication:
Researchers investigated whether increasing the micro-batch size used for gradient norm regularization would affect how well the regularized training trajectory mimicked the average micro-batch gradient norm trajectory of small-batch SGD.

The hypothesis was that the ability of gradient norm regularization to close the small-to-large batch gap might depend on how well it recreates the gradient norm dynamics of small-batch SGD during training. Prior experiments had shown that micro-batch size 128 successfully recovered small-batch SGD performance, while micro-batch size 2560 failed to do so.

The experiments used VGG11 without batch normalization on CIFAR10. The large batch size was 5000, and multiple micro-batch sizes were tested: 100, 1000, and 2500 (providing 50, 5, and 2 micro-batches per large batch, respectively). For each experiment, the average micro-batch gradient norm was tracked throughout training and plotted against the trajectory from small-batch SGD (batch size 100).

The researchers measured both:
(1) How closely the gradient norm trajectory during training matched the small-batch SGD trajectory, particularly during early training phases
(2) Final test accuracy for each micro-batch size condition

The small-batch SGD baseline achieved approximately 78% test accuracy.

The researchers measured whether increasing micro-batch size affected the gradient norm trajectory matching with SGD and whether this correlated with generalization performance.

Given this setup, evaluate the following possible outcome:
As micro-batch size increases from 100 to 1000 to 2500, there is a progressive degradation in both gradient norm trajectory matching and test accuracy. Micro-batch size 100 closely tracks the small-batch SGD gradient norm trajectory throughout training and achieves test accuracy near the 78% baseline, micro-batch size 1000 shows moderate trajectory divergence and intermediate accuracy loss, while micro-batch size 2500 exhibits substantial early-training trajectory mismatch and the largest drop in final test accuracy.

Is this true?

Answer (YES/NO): NO